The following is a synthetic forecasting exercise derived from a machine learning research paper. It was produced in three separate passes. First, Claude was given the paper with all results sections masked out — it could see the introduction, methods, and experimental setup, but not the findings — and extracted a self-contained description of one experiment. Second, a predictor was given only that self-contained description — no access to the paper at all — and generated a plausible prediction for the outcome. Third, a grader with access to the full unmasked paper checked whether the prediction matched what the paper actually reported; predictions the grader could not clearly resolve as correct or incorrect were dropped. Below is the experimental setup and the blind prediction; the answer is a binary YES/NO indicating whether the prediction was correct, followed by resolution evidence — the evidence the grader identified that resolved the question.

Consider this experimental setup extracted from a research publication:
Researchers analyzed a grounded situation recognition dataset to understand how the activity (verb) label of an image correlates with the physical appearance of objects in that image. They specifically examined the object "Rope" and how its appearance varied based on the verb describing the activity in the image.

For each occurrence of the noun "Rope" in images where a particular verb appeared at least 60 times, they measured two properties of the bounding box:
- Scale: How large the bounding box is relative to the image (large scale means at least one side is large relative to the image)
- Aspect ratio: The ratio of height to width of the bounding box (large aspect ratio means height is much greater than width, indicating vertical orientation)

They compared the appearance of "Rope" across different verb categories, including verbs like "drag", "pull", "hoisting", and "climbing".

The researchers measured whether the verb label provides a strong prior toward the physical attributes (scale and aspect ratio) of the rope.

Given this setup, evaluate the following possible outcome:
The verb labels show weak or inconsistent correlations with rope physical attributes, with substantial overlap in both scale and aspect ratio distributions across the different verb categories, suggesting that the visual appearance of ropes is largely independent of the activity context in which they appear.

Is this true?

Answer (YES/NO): NO